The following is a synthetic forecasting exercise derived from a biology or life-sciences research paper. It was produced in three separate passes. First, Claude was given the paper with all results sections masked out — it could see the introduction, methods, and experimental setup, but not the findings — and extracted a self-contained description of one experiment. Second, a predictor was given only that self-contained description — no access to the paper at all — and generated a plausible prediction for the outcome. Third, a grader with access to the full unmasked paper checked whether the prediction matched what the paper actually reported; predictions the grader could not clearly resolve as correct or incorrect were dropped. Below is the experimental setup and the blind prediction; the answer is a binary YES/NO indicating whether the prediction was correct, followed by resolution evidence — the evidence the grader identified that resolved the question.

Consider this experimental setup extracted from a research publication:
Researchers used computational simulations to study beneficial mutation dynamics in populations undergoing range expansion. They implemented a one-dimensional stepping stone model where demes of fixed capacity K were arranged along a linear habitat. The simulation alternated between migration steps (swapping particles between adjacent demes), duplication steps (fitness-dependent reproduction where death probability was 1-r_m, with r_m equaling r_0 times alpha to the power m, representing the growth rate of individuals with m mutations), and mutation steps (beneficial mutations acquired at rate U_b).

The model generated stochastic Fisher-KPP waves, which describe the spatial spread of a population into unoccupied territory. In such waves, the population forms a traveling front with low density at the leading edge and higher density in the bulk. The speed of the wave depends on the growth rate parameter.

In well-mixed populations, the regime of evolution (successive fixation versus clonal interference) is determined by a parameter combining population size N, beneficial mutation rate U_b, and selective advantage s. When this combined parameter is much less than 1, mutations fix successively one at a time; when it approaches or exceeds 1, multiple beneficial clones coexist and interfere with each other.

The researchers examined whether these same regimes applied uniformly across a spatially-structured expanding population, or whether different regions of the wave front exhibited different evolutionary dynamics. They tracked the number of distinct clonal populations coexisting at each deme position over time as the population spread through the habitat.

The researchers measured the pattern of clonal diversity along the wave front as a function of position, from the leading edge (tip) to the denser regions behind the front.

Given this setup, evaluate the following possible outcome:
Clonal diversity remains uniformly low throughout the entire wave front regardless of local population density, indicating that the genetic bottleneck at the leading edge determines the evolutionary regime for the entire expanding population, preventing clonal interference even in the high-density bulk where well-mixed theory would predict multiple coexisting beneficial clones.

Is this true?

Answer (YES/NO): NO